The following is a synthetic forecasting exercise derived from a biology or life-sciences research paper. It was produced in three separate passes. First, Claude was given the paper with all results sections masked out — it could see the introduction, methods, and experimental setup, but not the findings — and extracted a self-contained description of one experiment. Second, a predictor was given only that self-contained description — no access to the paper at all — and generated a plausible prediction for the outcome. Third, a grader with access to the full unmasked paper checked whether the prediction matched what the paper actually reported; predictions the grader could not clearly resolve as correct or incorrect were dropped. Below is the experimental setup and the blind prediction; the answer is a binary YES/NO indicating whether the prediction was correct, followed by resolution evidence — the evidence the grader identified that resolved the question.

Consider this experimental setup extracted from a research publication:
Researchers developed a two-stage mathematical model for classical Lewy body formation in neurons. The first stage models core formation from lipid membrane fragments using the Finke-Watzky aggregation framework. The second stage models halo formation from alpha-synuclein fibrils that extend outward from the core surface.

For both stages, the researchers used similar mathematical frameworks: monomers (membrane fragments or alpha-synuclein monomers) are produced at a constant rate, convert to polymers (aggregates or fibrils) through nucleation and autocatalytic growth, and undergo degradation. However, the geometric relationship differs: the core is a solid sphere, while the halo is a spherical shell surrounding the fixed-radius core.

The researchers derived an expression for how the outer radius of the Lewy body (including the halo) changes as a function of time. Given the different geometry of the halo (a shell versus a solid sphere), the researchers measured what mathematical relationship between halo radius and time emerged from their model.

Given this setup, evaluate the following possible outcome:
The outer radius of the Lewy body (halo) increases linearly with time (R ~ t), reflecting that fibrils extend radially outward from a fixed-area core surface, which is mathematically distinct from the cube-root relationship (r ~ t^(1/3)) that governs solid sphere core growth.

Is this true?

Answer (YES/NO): NO